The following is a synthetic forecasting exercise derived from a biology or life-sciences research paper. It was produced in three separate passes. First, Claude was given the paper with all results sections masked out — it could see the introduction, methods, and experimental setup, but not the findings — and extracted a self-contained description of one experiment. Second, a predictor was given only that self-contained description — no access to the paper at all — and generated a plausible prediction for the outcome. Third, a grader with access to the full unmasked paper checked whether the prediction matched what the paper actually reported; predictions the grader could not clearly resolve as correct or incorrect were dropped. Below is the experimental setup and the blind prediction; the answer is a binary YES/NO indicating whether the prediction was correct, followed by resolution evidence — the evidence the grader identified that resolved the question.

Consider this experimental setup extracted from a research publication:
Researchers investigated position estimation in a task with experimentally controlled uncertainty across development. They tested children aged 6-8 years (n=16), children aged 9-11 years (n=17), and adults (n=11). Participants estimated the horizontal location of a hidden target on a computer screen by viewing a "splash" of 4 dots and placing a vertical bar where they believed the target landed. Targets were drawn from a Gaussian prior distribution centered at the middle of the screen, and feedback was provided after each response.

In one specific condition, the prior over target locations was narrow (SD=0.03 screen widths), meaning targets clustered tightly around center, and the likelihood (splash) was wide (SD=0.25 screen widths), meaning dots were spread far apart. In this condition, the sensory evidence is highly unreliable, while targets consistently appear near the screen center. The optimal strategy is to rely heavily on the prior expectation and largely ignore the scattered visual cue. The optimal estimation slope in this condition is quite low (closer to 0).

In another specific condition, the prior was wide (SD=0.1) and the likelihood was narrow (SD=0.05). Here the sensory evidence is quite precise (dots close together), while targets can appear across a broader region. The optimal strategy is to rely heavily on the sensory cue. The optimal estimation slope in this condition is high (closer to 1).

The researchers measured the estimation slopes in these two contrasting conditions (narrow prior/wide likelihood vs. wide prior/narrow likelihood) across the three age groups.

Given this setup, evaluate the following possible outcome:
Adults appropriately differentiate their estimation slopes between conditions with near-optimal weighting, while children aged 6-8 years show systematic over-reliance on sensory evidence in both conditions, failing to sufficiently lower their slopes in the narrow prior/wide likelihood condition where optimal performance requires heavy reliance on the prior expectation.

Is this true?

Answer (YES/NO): NO